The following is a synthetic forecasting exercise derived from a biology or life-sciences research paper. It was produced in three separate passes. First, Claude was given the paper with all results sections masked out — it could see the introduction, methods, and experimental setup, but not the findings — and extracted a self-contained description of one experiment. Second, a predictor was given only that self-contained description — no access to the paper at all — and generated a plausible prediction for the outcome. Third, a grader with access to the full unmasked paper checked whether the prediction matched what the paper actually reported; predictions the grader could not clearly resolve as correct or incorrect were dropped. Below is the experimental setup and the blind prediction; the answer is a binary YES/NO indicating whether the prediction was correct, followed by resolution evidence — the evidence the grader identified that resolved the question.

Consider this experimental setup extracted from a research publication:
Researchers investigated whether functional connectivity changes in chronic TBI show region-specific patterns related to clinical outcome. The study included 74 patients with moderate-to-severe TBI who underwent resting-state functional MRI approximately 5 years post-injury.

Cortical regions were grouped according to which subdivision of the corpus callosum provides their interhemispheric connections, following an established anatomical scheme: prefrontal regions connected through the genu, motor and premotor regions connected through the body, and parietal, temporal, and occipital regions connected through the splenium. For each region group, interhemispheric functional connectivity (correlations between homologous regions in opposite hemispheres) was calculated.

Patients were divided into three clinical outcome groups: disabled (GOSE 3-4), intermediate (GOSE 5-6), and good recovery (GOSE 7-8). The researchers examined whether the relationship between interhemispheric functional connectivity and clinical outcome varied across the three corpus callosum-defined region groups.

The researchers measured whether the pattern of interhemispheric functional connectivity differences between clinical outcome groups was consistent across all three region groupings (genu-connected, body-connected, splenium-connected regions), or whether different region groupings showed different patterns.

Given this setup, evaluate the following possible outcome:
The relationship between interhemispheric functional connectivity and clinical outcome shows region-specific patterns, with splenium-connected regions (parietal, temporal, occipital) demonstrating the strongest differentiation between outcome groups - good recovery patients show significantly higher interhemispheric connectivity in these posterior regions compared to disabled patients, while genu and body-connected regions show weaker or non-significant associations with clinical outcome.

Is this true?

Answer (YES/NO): NO